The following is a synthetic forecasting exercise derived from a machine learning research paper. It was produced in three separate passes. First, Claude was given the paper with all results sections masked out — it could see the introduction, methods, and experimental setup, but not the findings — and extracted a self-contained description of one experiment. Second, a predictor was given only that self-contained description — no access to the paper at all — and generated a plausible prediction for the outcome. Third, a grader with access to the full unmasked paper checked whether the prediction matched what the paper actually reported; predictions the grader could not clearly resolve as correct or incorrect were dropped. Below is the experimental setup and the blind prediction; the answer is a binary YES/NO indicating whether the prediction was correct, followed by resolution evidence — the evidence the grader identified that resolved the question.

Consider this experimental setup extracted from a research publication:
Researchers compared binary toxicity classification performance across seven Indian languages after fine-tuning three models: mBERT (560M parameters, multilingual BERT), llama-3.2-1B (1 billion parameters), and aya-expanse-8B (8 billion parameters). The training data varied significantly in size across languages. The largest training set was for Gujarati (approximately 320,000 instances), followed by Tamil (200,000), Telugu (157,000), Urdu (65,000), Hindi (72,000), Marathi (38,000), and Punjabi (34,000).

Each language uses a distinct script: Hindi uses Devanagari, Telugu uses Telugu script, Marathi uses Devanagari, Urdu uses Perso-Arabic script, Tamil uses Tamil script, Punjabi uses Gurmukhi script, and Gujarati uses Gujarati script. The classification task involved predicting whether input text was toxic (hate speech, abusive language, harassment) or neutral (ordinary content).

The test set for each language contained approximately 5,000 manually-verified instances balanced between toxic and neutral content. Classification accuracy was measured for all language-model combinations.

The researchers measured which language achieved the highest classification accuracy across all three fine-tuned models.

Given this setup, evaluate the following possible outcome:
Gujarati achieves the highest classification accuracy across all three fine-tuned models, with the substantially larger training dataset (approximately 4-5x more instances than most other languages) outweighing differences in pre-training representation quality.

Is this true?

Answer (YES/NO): YES